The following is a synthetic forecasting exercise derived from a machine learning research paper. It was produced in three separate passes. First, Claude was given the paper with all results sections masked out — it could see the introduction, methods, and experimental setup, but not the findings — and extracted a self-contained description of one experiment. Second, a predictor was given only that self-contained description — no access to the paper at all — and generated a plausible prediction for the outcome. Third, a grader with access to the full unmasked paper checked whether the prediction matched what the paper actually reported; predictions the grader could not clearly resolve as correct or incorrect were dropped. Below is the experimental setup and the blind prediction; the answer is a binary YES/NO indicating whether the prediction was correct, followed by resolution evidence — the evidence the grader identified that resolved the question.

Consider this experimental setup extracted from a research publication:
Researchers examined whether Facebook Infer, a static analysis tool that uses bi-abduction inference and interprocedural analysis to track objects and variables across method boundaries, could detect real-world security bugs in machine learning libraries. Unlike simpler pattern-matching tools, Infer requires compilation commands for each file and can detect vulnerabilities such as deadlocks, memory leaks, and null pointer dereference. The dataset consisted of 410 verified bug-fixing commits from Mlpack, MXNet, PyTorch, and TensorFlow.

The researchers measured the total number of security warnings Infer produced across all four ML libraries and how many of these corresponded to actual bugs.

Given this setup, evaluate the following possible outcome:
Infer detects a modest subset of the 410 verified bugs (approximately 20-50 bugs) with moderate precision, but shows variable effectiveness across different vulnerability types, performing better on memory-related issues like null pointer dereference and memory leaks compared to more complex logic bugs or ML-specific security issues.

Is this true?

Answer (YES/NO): NO